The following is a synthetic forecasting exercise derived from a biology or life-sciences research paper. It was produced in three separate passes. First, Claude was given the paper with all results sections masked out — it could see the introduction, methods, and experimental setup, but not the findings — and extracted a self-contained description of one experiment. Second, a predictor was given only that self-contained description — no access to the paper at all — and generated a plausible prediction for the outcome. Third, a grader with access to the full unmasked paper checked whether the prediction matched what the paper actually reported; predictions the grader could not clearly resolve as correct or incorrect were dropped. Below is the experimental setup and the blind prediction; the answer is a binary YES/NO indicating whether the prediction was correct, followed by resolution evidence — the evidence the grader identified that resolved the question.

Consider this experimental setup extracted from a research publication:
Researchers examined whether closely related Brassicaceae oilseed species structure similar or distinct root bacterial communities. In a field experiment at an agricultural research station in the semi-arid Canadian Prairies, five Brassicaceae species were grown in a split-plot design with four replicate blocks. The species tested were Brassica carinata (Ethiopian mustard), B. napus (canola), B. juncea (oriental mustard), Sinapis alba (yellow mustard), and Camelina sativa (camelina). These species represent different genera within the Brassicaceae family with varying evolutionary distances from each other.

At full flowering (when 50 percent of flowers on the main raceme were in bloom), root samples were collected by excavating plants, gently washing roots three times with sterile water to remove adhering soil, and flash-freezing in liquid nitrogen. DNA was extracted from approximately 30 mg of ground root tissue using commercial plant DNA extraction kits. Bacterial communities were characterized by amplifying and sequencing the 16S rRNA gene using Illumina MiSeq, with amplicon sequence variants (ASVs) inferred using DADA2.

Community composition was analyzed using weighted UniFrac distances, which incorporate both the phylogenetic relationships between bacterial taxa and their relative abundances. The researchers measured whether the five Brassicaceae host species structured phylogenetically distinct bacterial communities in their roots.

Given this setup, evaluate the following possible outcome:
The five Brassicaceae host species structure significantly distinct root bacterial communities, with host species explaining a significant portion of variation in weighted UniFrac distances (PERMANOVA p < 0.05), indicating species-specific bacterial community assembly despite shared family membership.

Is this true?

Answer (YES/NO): NO